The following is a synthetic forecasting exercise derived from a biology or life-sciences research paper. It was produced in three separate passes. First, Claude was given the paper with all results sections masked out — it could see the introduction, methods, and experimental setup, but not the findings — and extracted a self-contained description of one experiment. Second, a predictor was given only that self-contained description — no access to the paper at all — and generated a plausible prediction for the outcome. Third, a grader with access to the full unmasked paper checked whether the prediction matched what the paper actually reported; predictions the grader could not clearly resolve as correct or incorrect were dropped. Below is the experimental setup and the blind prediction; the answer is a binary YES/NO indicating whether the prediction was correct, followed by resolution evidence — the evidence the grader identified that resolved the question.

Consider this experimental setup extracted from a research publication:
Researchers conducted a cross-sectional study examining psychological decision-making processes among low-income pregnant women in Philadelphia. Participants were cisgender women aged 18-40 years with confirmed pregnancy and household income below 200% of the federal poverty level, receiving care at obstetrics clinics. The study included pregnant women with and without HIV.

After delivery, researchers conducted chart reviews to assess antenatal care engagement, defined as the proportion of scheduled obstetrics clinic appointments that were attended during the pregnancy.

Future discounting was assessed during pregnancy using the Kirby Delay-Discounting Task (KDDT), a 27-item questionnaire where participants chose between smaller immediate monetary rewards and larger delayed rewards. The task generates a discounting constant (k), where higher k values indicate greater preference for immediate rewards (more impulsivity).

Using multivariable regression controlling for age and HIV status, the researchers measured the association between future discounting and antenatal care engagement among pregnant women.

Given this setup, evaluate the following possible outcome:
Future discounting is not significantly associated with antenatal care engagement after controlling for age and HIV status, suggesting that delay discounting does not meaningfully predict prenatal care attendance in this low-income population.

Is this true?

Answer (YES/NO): NO